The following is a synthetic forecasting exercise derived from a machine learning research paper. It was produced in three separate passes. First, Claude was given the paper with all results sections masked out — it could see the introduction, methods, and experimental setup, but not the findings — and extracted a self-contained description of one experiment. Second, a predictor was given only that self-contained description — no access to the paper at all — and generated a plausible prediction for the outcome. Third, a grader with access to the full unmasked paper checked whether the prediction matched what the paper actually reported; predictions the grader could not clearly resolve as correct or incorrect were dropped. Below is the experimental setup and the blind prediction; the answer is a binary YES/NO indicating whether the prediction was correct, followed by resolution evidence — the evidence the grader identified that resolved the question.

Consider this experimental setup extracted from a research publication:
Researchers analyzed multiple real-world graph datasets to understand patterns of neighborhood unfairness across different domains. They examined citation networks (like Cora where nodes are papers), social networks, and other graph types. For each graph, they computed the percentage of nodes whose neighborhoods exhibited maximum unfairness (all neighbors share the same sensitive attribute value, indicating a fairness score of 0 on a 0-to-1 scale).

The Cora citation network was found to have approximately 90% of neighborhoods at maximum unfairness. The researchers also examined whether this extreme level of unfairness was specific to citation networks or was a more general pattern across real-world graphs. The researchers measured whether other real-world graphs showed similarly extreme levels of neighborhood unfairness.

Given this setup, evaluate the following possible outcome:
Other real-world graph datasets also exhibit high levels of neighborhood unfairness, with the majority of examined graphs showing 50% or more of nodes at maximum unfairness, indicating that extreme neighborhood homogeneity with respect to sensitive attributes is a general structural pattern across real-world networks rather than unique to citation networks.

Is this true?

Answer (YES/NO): YES